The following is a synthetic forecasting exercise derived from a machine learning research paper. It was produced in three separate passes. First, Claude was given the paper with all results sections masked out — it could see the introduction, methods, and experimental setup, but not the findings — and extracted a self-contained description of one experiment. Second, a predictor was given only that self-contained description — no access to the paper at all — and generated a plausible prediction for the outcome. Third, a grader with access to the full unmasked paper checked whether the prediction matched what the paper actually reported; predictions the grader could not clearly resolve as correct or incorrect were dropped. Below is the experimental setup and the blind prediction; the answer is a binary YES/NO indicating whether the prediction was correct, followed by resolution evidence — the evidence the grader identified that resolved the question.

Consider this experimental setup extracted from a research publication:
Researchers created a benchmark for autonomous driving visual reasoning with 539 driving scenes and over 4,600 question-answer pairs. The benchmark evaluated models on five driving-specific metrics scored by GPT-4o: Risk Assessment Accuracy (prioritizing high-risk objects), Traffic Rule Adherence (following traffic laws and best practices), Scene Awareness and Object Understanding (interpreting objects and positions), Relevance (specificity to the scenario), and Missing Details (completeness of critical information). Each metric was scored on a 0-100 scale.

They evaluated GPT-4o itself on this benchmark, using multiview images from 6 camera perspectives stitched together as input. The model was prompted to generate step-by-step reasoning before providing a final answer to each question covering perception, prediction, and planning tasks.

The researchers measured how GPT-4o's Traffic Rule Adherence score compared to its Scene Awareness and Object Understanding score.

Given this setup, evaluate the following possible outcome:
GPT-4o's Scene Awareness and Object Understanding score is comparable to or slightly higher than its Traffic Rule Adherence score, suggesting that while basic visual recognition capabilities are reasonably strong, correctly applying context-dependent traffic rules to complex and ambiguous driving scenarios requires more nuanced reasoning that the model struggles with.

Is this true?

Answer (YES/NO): NO